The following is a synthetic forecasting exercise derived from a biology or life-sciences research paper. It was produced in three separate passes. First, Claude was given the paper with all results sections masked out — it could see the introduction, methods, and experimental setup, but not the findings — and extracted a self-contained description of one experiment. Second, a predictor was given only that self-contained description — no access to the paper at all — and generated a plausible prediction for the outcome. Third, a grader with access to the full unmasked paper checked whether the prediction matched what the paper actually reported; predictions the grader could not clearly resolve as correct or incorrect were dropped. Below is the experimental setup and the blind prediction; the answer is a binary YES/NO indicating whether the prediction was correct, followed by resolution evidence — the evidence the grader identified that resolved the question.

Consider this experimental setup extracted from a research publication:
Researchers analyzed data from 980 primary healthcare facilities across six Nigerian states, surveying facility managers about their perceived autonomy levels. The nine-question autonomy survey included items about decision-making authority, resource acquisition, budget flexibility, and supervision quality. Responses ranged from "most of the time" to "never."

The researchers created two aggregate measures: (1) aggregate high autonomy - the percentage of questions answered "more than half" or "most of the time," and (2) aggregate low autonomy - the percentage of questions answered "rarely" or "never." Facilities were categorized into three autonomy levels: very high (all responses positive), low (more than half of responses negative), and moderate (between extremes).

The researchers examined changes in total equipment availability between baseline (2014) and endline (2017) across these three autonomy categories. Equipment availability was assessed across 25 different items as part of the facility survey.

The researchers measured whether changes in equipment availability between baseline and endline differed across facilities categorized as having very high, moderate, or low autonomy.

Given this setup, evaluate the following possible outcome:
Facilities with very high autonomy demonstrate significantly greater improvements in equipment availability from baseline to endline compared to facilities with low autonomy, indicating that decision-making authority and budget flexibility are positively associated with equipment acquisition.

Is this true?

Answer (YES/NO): YES